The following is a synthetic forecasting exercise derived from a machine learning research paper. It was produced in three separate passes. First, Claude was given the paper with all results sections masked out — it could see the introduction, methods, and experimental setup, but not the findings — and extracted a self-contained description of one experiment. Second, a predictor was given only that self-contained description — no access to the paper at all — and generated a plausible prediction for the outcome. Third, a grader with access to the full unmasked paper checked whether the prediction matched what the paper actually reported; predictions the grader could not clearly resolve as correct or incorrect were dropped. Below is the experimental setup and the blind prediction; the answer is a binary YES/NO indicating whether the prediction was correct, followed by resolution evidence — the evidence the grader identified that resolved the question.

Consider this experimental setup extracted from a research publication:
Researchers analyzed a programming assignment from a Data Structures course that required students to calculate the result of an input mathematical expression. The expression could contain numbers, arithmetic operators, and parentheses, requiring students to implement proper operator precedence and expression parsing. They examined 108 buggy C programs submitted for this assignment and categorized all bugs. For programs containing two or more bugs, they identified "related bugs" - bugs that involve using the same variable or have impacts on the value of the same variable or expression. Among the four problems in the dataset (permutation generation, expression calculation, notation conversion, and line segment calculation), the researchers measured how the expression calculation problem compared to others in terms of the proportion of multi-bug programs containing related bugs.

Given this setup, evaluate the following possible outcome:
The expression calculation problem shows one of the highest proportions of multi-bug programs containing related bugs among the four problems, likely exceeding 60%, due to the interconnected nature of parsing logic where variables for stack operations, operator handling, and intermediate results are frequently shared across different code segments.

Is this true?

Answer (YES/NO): YES